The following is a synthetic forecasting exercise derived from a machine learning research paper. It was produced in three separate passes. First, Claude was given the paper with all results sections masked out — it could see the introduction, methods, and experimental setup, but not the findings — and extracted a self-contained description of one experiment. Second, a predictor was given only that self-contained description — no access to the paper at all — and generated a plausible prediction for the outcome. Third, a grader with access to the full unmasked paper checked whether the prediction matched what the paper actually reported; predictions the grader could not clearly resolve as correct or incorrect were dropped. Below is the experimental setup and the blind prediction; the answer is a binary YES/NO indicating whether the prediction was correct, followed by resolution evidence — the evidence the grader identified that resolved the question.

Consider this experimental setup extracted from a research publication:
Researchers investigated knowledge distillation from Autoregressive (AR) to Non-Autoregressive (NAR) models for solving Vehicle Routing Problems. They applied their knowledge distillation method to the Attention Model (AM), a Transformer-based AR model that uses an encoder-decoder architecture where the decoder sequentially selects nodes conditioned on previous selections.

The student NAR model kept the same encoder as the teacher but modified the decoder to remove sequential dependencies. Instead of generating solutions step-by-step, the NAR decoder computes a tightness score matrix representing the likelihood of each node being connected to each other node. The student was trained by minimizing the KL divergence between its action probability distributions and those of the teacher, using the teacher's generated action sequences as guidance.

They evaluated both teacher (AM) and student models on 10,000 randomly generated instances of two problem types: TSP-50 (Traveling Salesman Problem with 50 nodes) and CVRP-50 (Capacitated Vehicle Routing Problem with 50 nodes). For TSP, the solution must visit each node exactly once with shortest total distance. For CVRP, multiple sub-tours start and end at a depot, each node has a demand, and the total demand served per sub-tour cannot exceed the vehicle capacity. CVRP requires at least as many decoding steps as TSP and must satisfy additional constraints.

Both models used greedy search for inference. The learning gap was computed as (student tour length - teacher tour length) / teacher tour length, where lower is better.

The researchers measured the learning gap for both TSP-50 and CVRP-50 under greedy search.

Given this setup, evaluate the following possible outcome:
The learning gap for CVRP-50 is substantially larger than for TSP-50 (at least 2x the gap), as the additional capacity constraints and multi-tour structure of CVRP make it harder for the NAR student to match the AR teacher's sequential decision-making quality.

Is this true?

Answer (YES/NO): YES